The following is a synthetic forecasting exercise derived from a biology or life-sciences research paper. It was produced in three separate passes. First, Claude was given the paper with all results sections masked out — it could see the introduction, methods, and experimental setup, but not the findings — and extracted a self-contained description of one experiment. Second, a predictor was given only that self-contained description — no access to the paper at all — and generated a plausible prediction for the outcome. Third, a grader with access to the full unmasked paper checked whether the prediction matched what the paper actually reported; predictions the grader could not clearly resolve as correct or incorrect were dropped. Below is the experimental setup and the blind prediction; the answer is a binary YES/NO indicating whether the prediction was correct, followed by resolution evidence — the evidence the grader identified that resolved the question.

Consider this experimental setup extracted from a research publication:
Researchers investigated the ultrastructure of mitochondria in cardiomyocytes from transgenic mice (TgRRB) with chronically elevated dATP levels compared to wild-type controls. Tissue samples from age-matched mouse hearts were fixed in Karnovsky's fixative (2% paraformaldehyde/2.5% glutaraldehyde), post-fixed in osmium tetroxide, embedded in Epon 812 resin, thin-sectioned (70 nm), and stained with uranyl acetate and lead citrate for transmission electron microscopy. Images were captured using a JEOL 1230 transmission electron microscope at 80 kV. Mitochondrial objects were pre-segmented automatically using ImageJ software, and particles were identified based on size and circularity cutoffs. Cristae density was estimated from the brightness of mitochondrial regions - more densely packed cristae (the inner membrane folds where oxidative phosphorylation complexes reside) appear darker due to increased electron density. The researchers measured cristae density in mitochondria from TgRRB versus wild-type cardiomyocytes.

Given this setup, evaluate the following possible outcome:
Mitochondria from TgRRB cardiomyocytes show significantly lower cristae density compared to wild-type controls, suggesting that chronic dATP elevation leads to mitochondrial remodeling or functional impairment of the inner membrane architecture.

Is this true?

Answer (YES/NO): NO